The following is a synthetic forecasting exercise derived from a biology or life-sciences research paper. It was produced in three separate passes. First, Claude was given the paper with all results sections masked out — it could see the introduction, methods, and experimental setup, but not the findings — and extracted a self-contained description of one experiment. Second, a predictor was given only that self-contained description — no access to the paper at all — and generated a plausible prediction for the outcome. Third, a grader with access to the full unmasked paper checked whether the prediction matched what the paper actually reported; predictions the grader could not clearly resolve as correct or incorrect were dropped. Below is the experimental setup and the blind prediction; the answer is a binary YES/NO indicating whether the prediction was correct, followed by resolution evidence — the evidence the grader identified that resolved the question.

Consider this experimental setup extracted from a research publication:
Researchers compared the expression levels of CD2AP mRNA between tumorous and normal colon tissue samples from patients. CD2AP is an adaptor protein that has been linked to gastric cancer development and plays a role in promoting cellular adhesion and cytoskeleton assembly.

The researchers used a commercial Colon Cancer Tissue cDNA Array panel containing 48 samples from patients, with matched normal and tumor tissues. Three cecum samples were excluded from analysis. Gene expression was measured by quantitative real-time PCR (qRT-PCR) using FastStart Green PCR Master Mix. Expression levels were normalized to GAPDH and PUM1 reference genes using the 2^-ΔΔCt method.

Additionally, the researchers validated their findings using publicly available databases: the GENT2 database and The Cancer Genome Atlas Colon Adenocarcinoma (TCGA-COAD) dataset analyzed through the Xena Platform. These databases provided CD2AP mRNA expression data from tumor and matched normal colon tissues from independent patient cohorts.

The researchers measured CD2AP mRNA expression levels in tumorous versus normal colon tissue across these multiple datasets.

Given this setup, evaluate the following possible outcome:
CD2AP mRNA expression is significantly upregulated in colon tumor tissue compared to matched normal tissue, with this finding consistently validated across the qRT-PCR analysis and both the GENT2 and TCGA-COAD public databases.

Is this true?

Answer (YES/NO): NO